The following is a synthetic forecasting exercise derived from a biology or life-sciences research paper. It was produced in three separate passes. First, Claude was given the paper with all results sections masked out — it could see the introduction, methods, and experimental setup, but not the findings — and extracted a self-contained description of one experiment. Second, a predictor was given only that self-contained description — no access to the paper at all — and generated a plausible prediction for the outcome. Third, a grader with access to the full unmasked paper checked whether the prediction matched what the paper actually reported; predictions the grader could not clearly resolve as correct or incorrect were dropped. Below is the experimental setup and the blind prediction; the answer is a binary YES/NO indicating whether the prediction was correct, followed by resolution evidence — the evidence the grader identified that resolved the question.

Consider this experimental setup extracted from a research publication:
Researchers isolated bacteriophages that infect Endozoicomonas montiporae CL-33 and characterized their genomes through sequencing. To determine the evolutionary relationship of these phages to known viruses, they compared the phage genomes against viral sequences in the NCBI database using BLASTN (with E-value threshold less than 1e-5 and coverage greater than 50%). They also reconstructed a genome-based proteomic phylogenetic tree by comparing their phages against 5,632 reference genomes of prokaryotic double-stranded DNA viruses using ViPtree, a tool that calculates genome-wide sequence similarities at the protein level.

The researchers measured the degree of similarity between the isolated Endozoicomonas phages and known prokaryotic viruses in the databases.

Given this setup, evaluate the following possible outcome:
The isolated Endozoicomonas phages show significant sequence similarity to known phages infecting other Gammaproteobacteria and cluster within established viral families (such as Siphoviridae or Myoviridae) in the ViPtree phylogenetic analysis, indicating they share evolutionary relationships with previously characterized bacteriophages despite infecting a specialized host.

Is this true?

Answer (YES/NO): NO